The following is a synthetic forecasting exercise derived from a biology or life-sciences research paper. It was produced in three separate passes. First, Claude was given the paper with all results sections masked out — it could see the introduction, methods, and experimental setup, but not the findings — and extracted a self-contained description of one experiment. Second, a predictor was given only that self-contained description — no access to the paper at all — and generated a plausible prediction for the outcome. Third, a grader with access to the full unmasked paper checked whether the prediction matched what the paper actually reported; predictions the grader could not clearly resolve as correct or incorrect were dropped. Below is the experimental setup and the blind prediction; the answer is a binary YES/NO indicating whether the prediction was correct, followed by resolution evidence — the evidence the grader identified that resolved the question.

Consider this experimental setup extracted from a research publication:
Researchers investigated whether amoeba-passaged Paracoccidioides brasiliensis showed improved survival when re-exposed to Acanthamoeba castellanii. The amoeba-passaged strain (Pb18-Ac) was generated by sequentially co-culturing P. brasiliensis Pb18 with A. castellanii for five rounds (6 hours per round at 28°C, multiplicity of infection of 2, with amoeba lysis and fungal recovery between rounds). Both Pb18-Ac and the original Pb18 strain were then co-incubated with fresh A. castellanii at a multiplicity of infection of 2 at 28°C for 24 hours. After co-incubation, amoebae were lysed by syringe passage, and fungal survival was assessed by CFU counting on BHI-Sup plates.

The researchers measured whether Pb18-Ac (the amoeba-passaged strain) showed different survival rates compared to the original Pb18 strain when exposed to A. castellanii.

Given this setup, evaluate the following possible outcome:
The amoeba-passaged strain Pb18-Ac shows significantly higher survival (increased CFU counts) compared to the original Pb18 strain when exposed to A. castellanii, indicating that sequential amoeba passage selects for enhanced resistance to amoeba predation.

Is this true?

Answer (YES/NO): YES